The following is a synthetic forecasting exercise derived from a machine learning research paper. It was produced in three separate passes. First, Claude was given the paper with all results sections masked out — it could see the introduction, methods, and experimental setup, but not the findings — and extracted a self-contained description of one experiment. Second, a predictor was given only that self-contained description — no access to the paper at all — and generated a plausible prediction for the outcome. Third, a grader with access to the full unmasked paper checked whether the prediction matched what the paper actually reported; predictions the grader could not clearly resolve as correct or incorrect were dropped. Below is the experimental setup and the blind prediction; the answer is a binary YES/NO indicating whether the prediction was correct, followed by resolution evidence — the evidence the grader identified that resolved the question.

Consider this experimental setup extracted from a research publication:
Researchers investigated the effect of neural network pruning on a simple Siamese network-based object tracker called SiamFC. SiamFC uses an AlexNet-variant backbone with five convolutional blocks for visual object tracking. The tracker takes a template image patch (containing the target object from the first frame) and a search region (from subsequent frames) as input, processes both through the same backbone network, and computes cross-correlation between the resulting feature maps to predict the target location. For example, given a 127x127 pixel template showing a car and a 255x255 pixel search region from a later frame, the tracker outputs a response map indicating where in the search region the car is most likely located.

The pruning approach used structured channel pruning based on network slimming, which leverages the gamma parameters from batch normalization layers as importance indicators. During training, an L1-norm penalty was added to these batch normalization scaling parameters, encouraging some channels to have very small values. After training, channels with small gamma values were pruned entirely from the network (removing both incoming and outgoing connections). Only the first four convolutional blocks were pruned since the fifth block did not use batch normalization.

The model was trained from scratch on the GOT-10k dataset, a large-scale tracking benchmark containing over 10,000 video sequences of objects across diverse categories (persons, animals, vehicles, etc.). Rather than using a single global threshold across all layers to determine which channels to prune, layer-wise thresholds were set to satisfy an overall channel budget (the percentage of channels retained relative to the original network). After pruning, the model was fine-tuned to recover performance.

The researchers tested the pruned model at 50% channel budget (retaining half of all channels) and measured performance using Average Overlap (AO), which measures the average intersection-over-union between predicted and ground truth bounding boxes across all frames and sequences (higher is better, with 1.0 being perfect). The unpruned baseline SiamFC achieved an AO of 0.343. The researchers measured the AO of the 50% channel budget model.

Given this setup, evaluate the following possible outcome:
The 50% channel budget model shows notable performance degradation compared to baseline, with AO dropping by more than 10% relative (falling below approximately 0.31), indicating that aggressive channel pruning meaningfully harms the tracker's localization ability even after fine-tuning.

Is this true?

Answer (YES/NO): NO